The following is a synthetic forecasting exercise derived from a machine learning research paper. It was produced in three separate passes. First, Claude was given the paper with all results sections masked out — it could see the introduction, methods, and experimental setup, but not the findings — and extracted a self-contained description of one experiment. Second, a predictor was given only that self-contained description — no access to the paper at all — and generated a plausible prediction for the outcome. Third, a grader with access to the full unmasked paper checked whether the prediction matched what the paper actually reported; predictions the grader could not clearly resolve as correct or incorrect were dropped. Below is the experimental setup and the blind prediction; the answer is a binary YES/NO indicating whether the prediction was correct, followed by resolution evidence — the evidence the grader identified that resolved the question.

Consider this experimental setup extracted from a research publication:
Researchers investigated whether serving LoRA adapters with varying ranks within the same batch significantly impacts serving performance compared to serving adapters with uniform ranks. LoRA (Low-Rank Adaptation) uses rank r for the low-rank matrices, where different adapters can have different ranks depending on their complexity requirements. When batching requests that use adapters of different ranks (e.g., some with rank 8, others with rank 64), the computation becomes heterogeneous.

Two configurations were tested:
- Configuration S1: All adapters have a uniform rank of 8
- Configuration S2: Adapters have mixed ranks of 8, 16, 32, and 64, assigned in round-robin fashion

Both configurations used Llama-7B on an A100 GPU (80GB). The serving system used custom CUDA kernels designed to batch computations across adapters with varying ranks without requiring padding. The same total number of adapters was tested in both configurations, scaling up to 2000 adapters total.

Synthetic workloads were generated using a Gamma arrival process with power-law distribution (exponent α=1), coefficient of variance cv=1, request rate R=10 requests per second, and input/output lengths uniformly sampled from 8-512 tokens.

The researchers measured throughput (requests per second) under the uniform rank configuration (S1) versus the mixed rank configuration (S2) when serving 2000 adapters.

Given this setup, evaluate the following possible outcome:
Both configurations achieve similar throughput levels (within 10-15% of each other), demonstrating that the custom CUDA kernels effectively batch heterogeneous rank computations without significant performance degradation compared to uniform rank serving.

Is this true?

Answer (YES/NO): YES